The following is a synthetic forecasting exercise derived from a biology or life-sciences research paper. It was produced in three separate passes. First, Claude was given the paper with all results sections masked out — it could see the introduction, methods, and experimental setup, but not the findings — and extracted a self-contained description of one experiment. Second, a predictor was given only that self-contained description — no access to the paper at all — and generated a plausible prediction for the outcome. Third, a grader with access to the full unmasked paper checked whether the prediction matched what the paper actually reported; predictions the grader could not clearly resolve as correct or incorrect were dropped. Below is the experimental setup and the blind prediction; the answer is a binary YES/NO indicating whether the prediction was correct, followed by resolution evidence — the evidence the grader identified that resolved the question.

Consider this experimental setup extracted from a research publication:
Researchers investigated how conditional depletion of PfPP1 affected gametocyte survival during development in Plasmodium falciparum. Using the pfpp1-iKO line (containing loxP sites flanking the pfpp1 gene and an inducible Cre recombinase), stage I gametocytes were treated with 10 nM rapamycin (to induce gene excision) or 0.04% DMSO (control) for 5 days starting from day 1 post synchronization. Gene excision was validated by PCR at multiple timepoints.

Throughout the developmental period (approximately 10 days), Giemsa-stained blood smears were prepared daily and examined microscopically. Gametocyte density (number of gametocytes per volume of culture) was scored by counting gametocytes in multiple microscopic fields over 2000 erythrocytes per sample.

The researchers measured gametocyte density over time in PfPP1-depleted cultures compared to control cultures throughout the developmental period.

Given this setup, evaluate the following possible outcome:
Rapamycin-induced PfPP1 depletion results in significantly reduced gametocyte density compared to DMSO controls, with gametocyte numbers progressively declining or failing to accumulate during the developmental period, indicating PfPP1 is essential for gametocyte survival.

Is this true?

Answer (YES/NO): NO